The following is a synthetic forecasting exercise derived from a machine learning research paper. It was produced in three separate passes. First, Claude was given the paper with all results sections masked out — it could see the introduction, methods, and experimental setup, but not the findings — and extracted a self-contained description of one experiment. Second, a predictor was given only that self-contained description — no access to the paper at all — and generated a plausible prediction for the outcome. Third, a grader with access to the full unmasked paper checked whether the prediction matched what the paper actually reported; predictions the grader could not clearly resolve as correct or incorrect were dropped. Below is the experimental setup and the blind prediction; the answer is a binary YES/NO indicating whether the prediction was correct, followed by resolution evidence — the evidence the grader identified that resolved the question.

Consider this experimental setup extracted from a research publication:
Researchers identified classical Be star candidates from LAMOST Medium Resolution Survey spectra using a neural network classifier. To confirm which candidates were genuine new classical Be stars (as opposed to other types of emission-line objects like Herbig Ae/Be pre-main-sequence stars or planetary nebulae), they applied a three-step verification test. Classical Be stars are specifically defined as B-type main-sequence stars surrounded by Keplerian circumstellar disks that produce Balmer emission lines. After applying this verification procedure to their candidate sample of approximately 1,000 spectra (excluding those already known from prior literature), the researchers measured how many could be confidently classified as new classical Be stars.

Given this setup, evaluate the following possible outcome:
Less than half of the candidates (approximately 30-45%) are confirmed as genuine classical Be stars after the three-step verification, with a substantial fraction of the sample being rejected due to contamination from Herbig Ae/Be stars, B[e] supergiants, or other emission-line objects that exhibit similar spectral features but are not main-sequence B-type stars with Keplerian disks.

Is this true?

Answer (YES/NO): NO